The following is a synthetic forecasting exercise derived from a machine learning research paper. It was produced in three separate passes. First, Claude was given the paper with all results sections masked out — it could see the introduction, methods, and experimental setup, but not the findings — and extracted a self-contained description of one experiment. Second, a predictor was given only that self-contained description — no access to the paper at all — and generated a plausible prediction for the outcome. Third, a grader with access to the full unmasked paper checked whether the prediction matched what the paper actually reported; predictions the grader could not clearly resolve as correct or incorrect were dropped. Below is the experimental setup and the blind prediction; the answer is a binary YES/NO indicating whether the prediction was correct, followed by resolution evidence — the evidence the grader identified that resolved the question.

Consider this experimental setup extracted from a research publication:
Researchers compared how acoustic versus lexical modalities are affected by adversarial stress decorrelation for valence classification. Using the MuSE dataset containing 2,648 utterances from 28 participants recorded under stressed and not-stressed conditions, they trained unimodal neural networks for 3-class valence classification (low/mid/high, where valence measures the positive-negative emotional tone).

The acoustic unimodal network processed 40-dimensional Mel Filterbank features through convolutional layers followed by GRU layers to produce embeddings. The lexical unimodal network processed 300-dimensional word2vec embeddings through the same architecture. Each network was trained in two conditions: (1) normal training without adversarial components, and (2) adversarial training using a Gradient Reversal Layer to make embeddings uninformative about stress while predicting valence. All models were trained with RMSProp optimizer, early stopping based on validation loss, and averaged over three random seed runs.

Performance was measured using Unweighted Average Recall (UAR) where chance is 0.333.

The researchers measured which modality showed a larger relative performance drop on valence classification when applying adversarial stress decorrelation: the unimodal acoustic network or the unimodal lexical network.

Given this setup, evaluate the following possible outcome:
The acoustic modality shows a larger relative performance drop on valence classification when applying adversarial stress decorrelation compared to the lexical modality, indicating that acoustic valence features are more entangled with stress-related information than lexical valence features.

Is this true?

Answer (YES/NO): YES